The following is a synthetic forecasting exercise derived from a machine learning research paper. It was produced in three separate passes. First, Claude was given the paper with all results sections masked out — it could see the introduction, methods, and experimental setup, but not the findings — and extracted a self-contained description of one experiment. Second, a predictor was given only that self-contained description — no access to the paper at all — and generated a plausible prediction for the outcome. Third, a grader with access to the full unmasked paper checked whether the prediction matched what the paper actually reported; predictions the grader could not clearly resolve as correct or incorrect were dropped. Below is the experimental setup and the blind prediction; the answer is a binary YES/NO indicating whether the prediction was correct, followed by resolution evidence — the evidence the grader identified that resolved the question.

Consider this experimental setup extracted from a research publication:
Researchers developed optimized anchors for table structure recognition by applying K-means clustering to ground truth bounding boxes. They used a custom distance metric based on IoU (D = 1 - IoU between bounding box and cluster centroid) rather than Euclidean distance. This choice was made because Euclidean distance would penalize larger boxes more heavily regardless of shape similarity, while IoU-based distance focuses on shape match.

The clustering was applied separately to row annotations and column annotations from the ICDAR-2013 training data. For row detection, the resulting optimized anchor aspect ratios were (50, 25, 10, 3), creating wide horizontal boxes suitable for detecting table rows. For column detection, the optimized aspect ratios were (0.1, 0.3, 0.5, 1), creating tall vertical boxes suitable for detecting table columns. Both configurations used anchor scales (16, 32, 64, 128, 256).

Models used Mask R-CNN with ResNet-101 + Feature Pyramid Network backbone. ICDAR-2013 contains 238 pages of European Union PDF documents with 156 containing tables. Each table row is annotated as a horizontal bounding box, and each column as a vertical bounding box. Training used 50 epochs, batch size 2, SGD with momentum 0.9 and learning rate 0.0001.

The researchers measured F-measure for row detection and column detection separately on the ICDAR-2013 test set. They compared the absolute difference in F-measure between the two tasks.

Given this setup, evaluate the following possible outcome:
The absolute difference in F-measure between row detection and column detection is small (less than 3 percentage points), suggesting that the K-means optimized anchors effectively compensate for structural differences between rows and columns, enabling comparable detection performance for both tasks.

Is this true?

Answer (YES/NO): NO